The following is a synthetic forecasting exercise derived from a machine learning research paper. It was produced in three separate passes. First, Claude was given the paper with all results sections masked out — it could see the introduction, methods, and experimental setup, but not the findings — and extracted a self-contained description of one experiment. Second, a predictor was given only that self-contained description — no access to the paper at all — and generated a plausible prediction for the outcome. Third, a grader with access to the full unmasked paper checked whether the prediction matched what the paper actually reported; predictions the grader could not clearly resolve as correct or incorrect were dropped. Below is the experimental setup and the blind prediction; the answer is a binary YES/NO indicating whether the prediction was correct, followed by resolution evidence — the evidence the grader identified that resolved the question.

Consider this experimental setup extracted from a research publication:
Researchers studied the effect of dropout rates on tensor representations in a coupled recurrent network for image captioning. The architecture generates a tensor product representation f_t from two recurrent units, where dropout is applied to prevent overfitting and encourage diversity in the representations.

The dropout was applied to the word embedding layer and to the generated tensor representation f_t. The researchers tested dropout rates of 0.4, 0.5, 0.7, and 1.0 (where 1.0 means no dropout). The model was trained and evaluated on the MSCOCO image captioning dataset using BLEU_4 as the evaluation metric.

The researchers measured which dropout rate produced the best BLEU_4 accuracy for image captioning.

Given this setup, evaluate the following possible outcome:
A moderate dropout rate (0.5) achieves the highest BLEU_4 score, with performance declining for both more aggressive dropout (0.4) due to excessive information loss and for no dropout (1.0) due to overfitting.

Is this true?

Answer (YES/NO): YES